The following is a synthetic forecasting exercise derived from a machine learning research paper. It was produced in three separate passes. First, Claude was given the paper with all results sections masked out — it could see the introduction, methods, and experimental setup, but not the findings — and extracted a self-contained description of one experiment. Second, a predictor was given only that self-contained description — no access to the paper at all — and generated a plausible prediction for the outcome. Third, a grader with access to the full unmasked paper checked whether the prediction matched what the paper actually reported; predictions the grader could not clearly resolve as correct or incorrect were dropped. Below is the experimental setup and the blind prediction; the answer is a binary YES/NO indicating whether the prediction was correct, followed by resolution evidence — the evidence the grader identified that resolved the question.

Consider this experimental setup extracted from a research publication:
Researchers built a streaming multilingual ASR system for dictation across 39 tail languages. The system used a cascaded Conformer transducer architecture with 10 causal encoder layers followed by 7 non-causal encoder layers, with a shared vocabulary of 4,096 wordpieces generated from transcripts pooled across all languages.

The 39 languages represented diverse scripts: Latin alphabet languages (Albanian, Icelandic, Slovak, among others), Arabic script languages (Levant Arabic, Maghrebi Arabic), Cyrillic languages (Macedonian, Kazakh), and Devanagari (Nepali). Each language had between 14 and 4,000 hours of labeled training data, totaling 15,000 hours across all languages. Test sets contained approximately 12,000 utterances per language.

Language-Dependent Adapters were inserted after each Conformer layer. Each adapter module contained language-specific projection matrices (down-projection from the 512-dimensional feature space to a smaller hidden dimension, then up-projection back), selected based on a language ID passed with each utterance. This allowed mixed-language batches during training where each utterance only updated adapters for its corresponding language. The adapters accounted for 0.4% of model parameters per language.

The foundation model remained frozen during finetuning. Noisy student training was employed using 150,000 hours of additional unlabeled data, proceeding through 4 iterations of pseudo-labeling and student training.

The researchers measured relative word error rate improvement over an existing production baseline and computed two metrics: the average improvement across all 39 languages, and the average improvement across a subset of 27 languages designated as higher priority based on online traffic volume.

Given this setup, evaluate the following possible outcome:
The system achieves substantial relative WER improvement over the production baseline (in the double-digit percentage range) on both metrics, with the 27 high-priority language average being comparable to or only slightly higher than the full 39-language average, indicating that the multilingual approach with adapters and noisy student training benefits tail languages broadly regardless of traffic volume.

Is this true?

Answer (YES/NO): NO